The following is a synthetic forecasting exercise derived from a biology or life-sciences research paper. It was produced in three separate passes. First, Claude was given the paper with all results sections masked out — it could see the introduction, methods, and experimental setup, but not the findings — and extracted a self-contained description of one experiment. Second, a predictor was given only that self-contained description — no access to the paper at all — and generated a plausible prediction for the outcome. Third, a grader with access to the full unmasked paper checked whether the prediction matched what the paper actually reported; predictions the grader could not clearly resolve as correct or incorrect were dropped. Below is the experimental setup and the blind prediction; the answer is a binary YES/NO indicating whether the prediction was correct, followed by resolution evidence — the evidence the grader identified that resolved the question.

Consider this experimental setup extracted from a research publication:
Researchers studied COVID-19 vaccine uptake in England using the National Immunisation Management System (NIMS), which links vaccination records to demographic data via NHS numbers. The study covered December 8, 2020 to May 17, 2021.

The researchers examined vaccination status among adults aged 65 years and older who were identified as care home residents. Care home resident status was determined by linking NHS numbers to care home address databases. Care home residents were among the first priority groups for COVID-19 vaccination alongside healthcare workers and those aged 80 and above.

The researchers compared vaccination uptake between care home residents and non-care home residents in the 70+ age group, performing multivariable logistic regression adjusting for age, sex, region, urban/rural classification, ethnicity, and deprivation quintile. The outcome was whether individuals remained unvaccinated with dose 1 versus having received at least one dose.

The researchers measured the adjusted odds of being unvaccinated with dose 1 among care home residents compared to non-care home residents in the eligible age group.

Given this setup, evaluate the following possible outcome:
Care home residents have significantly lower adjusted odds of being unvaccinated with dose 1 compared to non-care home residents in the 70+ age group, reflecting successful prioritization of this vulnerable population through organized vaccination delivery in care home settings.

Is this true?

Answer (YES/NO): YES